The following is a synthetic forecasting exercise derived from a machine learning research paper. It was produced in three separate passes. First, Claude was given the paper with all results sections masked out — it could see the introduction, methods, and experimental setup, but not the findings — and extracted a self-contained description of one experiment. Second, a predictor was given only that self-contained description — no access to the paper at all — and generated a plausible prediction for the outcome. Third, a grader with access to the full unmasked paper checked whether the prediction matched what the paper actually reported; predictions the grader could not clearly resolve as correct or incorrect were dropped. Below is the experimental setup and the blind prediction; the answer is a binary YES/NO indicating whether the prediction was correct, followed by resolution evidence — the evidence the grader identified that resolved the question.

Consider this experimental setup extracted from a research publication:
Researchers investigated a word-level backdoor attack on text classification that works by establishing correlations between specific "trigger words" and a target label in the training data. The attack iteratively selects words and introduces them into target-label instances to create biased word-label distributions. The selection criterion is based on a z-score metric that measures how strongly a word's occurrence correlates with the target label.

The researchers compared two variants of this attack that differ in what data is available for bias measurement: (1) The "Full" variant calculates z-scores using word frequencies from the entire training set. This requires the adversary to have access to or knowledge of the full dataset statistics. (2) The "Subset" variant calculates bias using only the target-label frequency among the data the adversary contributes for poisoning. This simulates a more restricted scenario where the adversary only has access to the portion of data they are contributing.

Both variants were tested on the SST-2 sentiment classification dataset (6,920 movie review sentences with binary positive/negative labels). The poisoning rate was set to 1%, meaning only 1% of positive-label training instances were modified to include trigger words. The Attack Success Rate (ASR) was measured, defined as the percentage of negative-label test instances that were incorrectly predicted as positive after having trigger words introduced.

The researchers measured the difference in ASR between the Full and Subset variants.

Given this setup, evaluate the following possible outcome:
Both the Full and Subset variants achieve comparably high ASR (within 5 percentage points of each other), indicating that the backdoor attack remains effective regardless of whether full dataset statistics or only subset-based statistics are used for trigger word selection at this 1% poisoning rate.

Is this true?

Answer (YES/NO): NO